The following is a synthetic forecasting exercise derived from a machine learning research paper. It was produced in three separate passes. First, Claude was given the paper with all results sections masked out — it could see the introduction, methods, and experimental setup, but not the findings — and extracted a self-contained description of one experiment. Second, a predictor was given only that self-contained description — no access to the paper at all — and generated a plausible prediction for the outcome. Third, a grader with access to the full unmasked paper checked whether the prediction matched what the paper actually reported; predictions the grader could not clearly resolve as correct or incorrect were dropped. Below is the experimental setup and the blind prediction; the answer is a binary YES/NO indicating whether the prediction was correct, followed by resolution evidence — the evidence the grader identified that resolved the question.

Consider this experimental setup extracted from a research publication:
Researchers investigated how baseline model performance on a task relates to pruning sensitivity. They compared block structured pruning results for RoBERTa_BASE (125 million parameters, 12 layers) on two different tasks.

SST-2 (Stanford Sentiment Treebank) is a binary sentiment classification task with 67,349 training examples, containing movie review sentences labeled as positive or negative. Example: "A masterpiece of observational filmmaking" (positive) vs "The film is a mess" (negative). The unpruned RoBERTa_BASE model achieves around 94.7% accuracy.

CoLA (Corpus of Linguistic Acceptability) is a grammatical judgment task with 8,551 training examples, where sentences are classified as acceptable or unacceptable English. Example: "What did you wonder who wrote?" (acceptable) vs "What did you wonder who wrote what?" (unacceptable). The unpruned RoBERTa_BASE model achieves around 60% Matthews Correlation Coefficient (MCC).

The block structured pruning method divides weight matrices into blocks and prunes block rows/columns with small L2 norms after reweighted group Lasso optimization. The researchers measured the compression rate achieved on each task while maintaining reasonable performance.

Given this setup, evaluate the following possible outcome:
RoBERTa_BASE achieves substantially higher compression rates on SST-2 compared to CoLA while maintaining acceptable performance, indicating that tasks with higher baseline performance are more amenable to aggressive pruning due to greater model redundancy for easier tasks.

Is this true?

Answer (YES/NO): NO